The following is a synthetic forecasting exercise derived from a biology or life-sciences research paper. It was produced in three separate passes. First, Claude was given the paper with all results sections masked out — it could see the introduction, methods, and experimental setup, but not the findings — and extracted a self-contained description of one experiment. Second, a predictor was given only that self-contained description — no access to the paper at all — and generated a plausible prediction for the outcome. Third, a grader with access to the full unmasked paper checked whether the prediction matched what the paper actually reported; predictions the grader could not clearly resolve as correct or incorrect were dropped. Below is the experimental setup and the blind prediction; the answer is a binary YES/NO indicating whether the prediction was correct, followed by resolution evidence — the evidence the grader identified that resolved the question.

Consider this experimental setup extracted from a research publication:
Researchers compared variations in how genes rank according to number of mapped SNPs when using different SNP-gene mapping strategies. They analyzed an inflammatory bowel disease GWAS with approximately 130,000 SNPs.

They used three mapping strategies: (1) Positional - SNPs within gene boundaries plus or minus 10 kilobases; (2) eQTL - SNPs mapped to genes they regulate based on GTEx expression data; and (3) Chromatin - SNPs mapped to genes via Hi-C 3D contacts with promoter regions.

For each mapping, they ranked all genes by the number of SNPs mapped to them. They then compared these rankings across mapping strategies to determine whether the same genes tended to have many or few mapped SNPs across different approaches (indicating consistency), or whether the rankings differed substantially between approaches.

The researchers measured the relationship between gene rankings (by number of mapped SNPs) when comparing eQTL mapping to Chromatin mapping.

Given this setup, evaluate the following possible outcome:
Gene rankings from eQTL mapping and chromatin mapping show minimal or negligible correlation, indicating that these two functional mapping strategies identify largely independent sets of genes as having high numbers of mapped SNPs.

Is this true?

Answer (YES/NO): NO